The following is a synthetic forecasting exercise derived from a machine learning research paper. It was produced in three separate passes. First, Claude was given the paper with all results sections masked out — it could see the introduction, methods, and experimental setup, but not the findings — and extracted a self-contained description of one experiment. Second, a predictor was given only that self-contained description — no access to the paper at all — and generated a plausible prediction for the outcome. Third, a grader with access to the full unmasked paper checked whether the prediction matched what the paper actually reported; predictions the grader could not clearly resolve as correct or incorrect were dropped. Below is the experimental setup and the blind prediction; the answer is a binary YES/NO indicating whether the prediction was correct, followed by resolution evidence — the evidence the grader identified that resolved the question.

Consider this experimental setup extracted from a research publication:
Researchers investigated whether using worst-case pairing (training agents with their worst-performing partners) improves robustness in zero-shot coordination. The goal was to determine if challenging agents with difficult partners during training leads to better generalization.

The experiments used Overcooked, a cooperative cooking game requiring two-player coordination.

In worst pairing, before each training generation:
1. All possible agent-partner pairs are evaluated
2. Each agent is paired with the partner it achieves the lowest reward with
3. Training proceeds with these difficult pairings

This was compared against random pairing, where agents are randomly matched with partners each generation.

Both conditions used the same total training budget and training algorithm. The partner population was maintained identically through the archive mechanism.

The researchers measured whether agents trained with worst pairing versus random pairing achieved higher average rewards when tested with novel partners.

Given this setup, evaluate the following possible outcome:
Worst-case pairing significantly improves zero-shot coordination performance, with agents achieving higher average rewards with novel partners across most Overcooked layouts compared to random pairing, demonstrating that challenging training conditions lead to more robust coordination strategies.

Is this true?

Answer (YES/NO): NO